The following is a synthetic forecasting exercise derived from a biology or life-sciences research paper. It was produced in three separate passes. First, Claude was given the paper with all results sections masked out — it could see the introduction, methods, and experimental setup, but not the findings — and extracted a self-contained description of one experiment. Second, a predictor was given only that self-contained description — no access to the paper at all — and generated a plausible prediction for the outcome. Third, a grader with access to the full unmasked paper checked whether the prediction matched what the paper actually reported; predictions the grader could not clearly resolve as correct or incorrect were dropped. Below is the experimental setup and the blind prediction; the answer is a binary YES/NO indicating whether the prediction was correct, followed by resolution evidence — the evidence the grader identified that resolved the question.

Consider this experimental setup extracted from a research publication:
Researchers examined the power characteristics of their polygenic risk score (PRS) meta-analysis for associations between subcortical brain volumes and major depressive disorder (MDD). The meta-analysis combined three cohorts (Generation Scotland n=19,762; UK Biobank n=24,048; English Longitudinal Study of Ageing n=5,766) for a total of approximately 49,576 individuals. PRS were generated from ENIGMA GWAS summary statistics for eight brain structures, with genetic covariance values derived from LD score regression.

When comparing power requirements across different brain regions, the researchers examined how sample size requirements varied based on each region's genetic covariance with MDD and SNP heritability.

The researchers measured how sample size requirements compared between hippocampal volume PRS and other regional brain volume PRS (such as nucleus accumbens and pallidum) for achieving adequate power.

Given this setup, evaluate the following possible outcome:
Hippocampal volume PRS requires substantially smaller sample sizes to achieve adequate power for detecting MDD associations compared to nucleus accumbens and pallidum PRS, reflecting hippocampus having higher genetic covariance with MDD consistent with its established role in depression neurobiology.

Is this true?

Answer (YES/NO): YES